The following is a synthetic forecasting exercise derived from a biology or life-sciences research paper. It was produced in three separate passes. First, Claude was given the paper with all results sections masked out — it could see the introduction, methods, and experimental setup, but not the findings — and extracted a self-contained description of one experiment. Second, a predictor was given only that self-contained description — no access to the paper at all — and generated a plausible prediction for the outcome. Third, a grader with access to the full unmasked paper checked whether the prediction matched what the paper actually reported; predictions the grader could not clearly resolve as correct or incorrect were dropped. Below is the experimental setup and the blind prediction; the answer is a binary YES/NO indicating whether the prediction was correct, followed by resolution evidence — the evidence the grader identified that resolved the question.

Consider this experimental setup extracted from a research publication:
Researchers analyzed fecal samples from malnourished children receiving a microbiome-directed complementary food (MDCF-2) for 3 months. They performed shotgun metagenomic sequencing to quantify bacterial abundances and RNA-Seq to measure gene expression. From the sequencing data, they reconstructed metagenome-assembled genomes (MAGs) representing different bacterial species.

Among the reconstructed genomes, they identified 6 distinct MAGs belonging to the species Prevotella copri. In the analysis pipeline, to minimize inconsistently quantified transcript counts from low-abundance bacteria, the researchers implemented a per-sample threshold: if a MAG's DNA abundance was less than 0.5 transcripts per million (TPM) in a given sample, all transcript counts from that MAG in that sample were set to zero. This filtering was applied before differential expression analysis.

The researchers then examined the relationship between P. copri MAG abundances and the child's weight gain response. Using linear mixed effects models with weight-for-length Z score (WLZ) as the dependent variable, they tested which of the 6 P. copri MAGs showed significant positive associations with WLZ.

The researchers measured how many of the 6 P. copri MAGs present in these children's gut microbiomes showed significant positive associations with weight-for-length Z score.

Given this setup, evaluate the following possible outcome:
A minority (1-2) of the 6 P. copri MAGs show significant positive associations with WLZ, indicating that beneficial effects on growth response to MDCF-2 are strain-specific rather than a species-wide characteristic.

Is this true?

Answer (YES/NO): YES